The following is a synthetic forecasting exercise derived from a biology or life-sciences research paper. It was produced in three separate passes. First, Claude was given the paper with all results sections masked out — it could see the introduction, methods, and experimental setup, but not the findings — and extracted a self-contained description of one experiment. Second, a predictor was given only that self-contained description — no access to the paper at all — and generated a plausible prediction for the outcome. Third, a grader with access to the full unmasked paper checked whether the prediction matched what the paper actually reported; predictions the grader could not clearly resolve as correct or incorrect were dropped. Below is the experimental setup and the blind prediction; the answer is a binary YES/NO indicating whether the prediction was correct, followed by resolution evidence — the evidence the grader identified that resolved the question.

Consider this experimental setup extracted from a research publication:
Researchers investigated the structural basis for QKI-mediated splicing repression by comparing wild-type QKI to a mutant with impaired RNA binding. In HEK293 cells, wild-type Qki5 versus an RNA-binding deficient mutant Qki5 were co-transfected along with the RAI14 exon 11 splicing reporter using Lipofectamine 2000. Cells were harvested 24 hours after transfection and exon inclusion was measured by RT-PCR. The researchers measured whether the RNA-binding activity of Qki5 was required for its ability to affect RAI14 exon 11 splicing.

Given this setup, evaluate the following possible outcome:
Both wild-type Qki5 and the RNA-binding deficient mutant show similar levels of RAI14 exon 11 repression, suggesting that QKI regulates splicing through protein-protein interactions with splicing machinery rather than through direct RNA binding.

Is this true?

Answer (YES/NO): NO